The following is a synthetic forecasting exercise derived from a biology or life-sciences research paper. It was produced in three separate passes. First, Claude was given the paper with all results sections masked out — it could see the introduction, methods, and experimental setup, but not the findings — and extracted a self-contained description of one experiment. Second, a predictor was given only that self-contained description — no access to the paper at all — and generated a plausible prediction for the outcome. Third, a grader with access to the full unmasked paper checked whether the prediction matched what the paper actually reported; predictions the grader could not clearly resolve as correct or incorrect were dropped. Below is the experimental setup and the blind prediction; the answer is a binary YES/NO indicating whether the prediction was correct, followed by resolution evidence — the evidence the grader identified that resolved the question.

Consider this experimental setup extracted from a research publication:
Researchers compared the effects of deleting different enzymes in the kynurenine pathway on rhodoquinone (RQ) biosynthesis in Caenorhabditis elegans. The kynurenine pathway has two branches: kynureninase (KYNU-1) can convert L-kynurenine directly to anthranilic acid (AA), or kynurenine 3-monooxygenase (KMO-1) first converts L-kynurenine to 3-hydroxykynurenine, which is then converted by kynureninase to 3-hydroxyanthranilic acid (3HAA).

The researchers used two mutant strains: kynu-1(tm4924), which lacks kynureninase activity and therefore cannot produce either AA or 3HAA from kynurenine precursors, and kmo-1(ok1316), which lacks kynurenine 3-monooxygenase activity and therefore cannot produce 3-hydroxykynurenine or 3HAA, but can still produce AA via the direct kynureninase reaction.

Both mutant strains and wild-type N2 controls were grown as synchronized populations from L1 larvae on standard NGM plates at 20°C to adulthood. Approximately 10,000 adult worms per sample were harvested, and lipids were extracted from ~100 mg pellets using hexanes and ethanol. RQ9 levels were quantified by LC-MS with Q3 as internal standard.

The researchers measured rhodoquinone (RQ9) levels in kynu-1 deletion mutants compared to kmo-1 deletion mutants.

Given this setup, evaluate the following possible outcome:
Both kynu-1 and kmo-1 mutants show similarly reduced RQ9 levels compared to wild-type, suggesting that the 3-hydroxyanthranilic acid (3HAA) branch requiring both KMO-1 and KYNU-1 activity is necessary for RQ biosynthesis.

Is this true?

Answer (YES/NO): NO